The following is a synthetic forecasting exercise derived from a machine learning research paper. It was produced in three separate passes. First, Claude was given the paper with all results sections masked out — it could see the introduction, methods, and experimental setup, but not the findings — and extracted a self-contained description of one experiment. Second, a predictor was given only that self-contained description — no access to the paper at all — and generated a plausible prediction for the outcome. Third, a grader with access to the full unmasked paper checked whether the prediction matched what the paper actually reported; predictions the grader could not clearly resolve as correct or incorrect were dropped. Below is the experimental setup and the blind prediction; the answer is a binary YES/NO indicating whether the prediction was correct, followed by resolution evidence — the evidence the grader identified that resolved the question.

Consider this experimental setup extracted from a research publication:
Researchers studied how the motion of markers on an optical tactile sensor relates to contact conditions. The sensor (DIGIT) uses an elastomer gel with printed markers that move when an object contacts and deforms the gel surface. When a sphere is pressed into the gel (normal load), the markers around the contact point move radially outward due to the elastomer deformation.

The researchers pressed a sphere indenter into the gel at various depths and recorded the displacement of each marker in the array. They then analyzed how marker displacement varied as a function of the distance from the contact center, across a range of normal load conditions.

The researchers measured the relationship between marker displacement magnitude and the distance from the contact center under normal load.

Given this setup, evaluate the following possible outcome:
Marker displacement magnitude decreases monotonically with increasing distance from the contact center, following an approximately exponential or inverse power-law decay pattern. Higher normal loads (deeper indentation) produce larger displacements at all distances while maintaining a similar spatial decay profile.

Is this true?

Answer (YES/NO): NO